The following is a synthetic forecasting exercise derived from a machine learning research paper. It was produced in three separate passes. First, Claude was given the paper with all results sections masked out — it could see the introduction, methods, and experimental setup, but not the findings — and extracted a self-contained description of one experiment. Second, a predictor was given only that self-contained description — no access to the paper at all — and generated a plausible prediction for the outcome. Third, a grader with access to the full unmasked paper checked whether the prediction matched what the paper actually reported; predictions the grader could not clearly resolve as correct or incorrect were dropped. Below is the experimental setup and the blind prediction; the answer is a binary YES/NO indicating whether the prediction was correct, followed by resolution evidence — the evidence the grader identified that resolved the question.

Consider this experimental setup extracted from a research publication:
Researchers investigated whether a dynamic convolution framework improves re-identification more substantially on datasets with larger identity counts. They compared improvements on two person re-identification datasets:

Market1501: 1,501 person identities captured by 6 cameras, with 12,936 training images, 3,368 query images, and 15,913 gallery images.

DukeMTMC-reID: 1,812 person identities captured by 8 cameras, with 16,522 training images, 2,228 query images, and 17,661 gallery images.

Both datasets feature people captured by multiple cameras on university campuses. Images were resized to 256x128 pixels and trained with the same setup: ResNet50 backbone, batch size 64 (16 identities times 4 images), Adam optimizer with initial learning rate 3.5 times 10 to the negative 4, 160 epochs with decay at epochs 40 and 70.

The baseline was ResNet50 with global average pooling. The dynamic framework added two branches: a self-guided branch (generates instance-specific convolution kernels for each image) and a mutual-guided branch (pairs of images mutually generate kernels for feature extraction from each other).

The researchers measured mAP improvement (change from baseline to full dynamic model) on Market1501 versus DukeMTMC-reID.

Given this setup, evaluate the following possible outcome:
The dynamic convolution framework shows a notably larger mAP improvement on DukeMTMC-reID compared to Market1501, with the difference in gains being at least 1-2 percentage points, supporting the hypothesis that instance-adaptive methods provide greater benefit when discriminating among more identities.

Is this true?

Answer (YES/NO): YES